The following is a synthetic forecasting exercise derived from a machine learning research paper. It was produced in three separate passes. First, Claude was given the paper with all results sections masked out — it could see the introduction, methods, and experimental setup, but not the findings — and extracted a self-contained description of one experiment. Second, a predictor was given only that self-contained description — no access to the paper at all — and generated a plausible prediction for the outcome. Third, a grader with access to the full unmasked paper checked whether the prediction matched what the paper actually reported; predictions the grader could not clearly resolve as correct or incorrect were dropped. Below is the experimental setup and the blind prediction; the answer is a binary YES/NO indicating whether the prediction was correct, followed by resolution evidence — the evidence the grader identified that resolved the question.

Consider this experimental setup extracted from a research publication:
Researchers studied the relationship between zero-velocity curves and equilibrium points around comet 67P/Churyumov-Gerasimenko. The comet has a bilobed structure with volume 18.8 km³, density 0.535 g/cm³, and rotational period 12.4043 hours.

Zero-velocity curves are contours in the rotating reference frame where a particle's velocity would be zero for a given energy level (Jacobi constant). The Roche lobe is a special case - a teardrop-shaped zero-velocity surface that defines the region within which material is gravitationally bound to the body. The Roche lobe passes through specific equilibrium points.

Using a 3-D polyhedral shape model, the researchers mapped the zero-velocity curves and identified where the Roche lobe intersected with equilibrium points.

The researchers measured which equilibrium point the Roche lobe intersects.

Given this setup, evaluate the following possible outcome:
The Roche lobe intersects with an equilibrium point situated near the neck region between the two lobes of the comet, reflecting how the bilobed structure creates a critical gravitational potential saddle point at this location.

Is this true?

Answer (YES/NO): NO